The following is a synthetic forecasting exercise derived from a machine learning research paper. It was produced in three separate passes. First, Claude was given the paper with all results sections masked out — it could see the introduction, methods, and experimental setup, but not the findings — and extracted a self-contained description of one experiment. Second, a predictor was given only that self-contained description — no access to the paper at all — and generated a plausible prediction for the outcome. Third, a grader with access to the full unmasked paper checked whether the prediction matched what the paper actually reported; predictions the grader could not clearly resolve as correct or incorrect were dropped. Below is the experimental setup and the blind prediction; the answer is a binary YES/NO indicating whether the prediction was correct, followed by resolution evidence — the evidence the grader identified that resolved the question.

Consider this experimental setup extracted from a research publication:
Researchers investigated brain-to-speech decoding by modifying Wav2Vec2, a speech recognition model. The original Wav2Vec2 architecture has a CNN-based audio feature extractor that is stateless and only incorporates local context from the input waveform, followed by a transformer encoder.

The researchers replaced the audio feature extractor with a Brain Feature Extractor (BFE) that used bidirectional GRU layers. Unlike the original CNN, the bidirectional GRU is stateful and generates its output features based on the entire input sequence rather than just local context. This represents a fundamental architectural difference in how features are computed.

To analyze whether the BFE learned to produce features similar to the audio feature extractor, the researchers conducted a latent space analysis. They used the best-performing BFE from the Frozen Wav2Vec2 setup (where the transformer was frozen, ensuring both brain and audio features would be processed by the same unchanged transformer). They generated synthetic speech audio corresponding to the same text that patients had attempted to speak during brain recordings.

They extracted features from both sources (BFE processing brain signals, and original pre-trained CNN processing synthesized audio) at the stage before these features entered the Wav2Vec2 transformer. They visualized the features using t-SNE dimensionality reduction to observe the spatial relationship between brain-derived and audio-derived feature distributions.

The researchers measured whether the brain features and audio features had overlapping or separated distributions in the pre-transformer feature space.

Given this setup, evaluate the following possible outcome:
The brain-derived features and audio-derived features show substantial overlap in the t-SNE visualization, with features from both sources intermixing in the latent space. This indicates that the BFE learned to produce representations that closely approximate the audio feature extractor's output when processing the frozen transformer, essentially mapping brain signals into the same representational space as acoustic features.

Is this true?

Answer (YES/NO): NO